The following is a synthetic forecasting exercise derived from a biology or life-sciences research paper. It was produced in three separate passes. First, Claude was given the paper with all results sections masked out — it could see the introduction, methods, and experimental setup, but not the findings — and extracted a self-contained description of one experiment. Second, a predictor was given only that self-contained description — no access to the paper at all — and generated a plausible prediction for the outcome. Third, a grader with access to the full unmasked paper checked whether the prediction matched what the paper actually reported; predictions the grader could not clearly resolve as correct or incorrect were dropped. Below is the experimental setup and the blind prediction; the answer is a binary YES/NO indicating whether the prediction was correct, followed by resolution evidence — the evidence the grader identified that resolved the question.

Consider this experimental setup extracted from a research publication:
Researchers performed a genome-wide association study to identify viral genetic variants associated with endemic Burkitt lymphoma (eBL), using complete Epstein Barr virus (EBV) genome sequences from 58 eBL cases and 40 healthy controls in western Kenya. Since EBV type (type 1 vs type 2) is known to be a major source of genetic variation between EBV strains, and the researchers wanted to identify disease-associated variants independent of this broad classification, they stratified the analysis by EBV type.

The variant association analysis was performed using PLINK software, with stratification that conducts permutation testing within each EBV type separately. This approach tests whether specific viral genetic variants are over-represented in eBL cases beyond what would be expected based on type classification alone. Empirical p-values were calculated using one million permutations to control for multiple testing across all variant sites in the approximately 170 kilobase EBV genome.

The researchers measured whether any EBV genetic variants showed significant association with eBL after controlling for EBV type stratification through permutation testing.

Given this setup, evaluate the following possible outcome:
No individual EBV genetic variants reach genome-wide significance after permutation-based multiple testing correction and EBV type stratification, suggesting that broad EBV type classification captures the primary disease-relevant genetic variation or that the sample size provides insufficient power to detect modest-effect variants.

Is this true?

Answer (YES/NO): NO